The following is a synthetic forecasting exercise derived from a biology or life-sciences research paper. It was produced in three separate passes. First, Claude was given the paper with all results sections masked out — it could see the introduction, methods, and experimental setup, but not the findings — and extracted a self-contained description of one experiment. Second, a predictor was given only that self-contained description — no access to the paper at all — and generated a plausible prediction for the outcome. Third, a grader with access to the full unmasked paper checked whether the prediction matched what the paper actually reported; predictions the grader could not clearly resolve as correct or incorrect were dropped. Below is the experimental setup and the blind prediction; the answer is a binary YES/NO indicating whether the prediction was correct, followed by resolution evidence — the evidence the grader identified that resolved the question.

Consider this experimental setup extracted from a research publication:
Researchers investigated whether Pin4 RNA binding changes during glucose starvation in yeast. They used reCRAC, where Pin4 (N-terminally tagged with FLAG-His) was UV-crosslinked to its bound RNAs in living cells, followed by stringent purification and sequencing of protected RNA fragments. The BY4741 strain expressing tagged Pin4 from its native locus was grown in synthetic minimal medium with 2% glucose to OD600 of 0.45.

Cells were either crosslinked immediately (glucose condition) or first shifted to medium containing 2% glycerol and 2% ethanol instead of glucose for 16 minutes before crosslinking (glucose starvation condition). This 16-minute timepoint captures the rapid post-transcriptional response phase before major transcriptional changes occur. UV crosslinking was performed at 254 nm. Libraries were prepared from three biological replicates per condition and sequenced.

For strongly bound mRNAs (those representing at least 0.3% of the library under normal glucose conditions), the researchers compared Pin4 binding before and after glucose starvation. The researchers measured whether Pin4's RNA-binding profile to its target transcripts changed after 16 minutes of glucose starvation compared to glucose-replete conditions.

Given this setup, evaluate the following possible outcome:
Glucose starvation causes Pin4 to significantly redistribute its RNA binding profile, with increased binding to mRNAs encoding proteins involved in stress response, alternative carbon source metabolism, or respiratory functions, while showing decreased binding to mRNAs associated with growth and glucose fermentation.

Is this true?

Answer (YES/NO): NO